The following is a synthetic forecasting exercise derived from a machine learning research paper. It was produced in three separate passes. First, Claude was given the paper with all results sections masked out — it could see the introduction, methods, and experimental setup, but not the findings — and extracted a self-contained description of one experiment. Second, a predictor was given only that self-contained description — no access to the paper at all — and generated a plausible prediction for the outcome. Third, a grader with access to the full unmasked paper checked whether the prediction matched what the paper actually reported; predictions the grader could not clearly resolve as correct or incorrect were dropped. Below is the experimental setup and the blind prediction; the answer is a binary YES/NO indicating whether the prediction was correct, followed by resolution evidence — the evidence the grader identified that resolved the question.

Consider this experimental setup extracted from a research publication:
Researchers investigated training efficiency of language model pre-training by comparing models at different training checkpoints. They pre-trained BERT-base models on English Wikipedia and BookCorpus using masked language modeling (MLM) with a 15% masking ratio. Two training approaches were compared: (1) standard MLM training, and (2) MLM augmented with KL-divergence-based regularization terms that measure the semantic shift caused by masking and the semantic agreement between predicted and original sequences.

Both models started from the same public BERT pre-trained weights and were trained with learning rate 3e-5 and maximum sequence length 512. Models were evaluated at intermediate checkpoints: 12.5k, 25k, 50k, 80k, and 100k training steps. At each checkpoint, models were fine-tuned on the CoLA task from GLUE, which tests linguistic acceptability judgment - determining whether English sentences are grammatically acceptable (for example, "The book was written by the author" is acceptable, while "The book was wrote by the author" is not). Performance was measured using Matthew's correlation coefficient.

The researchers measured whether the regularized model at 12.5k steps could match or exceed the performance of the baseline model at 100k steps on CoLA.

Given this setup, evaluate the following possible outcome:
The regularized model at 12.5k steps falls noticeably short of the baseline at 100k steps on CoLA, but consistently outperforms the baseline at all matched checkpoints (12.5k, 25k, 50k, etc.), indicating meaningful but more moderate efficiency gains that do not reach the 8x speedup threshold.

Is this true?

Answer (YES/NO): NO